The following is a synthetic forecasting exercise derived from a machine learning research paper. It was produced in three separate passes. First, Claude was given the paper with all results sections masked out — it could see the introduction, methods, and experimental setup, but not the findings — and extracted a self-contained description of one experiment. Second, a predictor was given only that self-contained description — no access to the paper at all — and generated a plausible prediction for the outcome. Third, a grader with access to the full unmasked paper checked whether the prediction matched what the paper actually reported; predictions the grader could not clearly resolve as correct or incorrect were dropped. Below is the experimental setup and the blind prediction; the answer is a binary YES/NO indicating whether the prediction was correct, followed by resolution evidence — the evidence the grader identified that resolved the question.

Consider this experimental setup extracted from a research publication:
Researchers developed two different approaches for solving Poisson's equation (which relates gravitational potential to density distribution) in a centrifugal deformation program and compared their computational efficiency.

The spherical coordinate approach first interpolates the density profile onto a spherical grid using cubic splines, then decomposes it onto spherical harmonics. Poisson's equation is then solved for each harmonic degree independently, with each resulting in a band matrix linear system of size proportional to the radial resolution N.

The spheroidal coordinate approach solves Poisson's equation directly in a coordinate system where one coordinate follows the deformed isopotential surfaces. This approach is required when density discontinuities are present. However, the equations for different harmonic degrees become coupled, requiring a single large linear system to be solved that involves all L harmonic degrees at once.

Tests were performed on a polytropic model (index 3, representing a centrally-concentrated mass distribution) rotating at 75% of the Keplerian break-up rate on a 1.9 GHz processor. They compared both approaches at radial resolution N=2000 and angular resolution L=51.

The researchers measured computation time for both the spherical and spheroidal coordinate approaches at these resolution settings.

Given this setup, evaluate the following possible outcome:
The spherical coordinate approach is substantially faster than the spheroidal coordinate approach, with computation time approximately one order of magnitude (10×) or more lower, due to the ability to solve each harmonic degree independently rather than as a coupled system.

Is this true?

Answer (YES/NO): NO